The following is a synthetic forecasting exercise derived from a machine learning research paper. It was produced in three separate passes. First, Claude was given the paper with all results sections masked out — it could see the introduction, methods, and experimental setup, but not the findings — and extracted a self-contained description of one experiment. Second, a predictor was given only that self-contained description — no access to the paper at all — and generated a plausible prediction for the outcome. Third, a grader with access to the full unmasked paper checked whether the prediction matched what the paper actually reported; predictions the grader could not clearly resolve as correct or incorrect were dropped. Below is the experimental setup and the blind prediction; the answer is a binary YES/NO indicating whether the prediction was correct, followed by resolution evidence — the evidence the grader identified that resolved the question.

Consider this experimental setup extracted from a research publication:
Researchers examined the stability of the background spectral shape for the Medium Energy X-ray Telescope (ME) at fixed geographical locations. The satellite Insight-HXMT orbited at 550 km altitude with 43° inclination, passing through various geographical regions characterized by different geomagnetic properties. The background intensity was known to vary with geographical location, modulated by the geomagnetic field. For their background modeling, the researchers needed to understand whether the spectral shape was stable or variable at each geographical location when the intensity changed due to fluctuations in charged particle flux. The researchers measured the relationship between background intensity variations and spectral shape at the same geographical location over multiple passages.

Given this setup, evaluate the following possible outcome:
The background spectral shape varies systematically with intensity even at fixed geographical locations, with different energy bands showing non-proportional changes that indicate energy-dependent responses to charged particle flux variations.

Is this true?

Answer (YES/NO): NO